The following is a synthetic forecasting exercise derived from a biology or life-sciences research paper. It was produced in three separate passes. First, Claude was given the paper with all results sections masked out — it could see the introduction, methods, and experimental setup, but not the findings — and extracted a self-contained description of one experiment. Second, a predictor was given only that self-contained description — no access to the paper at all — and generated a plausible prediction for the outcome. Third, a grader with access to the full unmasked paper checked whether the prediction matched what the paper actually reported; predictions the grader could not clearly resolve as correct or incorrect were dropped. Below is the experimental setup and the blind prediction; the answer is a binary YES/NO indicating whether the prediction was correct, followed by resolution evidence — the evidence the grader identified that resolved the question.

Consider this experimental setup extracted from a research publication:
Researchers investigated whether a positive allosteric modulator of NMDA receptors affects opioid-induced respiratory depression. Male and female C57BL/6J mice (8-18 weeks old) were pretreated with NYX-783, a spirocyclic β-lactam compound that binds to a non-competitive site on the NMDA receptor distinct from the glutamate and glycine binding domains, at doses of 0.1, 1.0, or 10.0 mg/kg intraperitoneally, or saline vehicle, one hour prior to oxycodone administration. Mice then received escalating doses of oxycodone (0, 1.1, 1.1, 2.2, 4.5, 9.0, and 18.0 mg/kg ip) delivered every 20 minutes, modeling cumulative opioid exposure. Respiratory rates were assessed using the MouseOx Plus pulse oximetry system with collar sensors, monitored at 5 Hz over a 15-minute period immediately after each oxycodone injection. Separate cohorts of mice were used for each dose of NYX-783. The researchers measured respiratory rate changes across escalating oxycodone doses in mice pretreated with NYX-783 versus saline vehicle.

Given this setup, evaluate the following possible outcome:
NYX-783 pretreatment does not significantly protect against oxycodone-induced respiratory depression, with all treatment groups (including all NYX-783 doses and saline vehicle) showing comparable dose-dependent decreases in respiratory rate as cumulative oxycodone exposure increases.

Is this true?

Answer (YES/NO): YES